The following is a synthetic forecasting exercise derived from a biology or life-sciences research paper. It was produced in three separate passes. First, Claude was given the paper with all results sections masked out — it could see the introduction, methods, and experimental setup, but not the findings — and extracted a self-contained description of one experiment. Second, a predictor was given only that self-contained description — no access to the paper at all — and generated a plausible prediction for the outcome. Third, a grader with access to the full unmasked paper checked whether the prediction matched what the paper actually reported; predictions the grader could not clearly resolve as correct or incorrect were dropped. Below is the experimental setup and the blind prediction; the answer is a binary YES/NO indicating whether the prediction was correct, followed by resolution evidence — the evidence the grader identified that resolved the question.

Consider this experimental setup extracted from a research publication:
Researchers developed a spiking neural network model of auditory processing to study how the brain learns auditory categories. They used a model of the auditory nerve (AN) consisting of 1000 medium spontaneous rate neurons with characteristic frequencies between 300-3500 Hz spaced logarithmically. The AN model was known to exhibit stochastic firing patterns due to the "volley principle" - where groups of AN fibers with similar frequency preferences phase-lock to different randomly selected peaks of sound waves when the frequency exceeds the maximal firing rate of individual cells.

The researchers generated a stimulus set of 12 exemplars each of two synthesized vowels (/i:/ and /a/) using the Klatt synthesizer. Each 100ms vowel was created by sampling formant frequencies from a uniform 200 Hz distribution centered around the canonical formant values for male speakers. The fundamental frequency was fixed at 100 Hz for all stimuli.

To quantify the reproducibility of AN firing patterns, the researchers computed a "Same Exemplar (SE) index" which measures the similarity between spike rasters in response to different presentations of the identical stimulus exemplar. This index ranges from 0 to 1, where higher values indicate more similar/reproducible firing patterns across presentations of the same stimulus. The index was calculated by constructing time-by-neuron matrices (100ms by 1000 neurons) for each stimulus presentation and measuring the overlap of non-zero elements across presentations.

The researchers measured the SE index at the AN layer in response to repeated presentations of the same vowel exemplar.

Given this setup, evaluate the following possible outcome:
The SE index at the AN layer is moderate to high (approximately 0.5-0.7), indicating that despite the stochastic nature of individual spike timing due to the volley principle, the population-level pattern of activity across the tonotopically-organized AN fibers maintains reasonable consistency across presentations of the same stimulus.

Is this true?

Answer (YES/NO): NO